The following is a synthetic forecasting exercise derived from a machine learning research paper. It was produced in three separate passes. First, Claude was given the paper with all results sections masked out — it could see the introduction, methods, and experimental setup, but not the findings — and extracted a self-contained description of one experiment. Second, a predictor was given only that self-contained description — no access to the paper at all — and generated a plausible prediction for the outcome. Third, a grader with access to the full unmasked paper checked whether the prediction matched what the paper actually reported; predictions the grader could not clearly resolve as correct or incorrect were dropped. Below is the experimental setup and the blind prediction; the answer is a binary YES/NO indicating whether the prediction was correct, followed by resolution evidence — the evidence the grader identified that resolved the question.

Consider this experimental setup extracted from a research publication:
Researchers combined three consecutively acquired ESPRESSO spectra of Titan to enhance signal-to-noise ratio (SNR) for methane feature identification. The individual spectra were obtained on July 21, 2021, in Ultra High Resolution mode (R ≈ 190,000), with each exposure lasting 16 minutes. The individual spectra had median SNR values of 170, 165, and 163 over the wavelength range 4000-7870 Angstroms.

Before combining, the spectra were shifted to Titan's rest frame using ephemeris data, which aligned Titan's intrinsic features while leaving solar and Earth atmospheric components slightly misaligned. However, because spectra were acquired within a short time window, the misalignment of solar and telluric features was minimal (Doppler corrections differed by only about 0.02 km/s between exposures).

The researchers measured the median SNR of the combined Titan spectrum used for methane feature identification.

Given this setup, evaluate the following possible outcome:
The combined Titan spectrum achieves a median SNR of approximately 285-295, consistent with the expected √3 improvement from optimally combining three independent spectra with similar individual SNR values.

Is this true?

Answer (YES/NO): NO